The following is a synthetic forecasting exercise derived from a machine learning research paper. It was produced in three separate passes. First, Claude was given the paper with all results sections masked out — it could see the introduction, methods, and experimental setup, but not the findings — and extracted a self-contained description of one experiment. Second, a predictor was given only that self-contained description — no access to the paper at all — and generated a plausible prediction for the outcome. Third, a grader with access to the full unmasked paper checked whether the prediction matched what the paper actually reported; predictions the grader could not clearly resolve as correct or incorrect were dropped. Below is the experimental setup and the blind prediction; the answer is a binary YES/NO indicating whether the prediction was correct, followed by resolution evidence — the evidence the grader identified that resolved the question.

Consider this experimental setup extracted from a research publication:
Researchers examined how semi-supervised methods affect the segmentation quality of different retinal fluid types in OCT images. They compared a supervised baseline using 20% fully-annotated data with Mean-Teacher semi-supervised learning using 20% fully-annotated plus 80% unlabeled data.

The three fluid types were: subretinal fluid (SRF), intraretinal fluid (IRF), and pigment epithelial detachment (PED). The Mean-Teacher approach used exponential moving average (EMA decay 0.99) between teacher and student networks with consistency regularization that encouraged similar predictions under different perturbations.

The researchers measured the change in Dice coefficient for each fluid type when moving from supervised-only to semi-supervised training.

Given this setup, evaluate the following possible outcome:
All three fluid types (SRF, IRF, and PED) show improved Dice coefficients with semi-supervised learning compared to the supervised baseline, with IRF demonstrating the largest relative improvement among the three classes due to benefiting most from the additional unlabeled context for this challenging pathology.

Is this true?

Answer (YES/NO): NO